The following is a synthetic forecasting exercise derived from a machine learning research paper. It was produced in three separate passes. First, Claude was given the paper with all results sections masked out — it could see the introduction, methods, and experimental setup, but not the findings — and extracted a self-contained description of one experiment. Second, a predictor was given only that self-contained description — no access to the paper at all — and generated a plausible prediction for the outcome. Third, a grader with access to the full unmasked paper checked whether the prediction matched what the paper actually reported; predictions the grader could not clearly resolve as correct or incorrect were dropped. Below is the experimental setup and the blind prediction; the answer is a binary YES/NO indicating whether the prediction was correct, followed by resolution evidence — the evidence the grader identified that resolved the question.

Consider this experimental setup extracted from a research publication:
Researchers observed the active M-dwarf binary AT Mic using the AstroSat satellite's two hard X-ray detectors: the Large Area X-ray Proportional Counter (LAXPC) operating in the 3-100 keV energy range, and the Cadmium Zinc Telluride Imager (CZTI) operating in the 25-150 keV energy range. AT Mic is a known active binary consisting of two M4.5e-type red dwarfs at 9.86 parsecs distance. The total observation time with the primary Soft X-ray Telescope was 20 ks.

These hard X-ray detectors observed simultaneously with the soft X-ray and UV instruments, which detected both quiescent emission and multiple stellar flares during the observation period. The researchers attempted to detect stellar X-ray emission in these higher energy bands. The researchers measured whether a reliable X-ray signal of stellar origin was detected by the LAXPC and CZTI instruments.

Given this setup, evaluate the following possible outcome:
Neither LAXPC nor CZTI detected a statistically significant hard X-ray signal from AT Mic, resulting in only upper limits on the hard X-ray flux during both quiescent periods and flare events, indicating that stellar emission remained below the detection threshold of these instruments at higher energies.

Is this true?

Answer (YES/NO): NO